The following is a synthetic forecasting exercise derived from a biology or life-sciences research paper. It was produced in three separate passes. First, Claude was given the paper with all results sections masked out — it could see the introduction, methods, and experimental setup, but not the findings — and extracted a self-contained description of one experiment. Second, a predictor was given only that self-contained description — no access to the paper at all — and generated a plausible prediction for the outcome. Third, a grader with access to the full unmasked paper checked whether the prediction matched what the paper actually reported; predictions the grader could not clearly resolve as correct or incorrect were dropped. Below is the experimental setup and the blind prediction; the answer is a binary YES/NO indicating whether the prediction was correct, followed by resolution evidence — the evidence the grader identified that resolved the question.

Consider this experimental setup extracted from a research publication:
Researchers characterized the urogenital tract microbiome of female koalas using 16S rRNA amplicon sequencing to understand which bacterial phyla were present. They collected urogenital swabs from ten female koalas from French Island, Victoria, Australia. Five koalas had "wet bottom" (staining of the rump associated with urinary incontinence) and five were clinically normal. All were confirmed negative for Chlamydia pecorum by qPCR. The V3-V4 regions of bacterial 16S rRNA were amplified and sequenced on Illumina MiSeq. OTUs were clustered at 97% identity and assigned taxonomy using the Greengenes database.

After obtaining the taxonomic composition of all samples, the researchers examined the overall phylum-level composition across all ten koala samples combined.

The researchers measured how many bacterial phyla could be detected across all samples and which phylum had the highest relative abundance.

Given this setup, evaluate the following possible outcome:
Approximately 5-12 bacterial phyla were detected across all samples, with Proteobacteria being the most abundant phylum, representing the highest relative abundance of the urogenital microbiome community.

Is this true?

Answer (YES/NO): NO